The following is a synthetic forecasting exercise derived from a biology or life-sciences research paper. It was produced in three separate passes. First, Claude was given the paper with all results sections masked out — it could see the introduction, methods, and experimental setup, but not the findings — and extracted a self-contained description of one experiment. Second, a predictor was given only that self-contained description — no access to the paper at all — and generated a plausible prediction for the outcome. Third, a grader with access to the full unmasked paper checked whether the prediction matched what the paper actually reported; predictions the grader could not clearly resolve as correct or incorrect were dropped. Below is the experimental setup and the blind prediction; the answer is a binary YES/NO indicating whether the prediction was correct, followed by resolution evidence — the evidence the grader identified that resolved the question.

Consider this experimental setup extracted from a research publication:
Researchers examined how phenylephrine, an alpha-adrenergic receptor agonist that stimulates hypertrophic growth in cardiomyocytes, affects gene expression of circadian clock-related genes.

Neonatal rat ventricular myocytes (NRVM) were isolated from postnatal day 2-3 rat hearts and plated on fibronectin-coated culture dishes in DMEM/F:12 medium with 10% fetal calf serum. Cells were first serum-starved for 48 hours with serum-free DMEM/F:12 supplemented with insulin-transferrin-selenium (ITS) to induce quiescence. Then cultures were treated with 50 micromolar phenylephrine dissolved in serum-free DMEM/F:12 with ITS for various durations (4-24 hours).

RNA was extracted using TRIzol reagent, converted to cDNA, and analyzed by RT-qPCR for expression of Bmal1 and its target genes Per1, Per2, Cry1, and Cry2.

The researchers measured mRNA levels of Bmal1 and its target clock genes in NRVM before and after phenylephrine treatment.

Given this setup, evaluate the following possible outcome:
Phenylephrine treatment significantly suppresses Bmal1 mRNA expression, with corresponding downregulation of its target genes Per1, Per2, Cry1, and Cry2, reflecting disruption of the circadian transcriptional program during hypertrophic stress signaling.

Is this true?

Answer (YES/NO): NO